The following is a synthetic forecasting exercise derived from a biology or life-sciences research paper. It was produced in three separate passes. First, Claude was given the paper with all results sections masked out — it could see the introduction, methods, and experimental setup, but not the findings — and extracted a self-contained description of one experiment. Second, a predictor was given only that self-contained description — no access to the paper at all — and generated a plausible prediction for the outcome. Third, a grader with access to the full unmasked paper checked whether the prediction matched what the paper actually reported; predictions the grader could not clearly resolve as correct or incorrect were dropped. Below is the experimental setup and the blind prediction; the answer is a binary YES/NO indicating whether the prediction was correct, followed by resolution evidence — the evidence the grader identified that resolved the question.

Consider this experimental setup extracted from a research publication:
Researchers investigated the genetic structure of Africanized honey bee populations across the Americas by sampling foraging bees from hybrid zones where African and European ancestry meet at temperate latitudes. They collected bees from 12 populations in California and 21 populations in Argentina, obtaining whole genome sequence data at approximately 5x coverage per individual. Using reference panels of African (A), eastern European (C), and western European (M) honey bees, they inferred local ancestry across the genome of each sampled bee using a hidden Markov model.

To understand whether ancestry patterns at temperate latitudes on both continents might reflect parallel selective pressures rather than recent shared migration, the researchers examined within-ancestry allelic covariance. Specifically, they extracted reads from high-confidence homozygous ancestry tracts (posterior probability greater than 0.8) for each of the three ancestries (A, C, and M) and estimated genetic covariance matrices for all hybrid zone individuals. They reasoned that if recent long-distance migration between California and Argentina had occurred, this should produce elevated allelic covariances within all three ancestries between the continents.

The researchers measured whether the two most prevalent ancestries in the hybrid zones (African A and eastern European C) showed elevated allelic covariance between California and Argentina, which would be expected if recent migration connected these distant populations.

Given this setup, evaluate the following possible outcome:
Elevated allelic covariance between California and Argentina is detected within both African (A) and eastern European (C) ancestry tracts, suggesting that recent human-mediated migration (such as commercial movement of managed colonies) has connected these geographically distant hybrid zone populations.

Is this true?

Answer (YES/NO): NO